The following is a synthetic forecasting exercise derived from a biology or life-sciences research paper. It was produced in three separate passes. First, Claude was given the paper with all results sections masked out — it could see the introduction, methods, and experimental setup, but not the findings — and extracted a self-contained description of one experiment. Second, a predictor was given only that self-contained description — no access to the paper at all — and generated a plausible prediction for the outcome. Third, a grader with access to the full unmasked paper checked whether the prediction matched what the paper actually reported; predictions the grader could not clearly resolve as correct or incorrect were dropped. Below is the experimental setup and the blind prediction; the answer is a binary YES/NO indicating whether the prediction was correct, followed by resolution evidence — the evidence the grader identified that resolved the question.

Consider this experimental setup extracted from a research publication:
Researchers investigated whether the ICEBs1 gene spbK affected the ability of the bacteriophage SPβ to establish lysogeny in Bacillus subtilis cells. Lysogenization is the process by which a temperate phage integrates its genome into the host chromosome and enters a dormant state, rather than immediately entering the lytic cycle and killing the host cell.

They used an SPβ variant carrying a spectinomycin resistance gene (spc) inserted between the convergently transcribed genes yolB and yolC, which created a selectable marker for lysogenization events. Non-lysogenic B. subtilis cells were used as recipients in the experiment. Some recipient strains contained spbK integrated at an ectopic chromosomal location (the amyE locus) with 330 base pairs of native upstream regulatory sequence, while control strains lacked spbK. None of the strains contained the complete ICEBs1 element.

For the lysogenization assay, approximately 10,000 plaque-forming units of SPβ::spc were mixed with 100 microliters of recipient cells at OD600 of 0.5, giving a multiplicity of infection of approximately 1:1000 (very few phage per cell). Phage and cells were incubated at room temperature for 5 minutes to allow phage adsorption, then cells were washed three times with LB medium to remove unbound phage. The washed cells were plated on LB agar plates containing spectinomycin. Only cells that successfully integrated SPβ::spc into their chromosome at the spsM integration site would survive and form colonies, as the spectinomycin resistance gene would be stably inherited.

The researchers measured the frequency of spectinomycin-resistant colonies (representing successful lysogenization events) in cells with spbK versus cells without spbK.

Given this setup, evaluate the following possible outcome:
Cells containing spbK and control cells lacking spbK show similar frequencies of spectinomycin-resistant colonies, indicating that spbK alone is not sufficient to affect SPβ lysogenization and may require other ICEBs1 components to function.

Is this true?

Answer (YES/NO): NO